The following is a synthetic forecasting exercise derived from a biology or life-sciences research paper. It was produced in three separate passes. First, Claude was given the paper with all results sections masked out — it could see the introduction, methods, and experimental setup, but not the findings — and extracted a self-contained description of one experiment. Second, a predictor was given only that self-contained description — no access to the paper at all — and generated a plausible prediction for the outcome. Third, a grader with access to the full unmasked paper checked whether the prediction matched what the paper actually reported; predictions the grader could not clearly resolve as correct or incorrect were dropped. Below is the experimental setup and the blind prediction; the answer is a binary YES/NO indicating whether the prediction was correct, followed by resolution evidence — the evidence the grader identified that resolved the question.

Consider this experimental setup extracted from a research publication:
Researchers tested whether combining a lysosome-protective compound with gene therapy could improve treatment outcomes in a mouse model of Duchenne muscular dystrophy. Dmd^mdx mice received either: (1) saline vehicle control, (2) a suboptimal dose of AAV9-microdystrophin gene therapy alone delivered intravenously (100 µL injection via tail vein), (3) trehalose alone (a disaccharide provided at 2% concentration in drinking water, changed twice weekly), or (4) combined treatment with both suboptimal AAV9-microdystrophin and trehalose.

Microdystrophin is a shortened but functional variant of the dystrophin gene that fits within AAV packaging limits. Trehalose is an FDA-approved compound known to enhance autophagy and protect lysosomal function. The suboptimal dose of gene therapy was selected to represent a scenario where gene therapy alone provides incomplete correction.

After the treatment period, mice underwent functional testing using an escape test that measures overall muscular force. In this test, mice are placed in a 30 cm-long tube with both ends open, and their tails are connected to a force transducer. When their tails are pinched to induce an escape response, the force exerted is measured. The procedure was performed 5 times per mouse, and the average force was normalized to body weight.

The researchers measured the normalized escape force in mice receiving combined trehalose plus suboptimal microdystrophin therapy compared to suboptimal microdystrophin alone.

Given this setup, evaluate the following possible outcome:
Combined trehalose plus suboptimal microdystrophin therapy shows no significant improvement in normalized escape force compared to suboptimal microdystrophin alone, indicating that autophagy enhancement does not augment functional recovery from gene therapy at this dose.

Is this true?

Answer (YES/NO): NO